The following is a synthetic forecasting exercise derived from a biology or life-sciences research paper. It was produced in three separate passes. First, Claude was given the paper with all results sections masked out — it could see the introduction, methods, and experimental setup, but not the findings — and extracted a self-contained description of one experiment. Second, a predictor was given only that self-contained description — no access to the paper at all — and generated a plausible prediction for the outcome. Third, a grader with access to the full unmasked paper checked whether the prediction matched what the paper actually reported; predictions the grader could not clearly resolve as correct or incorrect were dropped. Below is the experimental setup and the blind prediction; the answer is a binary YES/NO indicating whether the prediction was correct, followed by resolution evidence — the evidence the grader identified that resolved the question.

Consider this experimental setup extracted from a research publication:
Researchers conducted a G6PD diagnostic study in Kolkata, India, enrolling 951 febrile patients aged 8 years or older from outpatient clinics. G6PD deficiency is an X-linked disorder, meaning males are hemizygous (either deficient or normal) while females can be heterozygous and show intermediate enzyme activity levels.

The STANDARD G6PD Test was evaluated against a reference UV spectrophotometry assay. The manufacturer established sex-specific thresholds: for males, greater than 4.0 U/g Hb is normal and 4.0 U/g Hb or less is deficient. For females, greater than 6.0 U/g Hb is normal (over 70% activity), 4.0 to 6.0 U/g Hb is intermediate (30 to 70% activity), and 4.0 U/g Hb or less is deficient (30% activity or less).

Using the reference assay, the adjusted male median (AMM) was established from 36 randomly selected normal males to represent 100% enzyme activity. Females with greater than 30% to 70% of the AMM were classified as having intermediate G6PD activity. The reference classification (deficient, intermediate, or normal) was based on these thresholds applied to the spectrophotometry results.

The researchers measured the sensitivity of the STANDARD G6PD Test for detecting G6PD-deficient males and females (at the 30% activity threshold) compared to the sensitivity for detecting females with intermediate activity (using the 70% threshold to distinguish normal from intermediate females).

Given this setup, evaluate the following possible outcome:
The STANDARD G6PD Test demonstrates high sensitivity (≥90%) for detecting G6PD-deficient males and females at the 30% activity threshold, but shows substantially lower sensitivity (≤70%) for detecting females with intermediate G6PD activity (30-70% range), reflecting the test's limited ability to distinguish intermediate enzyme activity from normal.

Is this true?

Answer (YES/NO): YES